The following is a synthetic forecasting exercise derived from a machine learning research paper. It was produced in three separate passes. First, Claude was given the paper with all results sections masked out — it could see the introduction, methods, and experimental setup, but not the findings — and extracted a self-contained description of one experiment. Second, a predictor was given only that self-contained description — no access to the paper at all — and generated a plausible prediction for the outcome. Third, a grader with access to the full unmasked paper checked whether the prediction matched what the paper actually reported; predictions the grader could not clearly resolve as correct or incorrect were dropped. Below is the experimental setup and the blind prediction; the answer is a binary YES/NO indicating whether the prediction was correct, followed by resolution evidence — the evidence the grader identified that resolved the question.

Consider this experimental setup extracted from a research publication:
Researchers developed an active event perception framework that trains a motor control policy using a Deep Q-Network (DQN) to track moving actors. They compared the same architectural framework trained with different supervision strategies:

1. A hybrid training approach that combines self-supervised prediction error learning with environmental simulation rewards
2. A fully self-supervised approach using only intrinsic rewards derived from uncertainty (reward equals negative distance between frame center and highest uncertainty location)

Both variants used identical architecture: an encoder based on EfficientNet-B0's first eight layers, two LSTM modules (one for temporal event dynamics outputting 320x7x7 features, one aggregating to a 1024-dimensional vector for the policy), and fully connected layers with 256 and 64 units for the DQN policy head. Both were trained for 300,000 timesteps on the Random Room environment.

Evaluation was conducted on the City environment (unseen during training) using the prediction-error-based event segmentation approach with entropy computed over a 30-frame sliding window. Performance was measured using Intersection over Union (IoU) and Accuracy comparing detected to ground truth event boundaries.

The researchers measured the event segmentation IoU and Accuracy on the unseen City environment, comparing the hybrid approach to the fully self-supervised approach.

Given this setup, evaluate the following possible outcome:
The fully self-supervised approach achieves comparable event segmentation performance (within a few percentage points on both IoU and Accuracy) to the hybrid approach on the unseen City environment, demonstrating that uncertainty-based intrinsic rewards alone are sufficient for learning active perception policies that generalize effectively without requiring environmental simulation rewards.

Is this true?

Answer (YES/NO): NO